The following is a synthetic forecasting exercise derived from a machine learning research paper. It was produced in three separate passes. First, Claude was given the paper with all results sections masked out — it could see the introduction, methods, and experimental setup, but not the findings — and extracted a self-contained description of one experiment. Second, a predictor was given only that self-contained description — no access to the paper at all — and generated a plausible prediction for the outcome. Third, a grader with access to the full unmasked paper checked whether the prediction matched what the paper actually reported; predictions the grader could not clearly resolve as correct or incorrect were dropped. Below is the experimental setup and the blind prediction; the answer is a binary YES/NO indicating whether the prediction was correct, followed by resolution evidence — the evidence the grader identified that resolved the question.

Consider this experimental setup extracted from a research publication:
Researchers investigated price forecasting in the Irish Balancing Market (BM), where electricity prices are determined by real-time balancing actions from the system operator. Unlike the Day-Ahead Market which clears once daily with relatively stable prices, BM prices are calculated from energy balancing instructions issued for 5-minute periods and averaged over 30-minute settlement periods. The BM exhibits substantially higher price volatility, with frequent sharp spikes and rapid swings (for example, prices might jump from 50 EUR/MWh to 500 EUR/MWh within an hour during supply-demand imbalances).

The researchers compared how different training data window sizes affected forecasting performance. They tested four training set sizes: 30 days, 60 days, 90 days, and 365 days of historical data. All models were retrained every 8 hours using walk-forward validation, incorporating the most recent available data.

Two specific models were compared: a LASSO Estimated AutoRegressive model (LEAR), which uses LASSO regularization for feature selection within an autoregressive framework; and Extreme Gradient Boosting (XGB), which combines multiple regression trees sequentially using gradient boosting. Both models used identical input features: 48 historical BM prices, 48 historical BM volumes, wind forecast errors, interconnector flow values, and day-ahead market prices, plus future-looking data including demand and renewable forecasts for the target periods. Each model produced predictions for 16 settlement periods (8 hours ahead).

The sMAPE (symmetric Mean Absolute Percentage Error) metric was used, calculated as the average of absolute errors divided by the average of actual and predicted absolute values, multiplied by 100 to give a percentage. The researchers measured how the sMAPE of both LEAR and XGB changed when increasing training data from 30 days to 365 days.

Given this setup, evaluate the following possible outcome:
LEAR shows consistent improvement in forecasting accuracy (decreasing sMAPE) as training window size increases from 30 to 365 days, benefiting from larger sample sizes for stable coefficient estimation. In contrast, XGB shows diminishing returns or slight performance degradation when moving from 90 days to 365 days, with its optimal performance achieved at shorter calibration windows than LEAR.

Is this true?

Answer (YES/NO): NO